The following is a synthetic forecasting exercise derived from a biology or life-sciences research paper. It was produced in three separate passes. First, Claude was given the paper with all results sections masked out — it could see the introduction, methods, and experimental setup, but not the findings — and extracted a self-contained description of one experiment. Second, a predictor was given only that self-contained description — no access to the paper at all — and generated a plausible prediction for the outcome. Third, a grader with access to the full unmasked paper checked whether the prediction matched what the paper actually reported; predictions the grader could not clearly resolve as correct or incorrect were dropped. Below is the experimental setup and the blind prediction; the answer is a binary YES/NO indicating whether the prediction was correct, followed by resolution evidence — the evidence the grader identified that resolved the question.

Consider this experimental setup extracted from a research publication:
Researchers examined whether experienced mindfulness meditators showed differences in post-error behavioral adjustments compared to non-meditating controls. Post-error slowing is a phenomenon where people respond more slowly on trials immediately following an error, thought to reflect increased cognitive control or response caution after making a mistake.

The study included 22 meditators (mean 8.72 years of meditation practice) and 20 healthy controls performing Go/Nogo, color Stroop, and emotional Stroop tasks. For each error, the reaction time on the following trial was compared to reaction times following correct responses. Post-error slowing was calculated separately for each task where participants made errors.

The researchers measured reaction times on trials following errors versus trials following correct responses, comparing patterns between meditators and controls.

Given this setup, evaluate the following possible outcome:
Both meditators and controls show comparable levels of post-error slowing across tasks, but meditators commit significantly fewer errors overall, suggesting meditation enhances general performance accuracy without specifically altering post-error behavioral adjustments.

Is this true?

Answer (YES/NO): NO